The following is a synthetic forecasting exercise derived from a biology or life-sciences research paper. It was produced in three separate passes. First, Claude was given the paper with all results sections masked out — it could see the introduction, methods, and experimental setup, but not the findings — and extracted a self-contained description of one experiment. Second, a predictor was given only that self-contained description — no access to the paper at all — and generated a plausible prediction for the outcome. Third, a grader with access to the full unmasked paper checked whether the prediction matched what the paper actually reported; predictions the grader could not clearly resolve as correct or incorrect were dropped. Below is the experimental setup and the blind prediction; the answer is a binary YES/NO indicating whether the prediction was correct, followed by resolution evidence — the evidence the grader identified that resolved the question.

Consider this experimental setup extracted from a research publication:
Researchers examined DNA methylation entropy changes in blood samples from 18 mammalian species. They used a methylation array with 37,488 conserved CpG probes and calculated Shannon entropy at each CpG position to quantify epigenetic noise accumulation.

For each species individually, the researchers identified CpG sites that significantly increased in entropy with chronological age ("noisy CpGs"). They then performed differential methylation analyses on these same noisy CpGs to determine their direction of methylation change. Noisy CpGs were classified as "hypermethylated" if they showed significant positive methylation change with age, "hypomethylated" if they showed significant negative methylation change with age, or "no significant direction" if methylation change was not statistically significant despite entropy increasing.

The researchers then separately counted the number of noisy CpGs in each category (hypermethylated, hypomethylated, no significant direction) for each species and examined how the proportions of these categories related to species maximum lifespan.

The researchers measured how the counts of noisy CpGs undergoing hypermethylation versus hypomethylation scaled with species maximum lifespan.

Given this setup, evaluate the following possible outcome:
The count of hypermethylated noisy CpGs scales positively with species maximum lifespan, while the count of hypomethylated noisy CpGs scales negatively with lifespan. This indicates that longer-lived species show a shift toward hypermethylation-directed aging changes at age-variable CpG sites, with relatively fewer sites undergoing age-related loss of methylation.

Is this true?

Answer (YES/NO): NO